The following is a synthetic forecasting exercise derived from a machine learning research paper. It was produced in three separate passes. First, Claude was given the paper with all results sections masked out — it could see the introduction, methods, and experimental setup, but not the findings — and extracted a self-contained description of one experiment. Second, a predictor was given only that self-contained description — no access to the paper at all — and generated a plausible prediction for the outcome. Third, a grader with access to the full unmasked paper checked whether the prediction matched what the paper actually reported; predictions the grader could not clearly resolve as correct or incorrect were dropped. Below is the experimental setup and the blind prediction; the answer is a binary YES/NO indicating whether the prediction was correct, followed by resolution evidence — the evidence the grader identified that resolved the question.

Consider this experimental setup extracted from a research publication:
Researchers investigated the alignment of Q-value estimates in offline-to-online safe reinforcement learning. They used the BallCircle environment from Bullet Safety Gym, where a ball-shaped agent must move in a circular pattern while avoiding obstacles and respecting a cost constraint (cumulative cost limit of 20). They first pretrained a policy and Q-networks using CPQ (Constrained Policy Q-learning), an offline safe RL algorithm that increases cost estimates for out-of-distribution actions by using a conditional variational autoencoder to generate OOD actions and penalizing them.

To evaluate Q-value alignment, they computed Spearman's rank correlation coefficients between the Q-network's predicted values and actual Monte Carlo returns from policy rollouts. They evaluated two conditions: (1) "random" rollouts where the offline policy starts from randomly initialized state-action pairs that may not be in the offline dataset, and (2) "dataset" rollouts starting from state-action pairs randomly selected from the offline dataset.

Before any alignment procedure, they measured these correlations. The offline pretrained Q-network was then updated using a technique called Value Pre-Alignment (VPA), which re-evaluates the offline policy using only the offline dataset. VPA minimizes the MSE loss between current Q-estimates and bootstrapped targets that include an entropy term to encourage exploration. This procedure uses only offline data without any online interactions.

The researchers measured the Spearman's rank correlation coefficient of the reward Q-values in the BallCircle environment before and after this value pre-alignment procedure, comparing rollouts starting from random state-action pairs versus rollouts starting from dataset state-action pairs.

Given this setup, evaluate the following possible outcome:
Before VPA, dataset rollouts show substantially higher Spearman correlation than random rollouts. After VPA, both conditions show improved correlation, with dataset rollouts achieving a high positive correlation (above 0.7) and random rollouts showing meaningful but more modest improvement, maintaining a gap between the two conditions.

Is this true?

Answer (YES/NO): NO